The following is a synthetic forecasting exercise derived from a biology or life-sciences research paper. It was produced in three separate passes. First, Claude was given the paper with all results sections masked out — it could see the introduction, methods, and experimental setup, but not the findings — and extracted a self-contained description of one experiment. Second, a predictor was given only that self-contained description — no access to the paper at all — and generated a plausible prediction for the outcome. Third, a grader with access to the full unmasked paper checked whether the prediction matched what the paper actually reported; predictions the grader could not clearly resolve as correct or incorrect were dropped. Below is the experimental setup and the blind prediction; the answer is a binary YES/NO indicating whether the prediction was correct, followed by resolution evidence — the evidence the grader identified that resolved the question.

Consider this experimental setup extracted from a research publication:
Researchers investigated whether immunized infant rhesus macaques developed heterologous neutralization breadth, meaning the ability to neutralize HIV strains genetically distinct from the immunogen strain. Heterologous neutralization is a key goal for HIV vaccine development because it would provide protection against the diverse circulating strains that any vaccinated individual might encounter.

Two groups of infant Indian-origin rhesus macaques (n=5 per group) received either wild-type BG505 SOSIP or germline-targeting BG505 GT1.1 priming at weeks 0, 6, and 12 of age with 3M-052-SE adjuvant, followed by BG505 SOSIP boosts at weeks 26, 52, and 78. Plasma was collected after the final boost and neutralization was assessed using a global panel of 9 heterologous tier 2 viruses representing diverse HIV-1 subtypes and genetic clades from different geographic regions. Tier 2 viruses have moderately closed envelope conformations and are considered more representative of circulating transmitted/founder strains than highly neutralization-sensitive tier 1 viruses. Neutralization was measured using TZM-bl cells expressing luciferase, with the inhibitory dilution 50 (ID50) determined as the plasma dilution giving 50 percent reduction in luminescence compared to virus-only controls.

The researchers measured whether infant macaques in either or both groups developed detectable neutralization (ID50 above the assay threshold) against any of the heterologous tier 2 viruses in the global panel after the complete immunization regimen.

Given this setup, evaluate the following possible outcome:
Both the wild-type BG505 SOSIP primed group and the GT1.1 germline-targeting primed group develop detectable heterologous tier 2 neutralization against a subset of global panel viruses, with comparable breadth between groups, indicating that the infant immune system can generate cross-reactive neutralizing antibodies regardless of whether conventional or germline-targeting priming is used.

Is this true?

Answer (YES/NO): NO